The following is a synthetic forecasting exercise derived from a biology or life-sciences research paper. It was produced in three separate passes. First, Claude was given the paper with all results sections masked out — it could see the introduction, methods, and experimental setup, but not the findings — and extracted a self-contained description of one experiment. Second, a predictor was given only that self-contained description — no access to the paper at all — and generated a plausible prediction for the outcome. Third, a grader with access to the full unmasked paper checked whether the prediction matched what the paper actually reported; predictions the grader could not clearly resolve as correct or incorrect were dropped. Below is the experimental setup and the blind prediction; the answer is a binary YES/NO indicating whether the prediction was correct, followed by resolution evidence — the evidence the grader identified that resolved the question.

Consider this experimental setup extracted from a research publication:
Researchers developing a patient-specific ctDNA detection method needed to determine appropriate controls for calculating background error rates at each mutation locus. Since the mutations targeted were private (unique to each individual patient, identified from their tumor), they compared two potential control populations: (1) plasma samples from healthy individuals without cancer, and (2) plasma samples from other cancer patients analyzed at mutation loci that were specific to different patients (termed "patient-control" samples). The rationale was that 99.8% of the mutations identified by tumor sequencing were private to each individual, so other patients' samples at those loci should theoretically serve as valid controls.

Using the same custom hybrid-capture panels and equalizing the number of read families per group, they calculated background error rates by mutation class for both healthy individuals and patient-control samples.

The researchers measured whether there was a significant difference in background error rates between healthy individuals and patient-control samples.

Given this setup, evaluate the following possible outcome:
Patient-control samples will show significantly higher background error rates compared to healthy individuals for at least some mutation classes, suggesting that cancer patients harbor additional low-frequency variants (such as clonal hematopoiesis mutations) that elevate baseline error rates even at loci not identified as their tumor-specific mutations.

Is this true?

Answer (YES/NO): NO